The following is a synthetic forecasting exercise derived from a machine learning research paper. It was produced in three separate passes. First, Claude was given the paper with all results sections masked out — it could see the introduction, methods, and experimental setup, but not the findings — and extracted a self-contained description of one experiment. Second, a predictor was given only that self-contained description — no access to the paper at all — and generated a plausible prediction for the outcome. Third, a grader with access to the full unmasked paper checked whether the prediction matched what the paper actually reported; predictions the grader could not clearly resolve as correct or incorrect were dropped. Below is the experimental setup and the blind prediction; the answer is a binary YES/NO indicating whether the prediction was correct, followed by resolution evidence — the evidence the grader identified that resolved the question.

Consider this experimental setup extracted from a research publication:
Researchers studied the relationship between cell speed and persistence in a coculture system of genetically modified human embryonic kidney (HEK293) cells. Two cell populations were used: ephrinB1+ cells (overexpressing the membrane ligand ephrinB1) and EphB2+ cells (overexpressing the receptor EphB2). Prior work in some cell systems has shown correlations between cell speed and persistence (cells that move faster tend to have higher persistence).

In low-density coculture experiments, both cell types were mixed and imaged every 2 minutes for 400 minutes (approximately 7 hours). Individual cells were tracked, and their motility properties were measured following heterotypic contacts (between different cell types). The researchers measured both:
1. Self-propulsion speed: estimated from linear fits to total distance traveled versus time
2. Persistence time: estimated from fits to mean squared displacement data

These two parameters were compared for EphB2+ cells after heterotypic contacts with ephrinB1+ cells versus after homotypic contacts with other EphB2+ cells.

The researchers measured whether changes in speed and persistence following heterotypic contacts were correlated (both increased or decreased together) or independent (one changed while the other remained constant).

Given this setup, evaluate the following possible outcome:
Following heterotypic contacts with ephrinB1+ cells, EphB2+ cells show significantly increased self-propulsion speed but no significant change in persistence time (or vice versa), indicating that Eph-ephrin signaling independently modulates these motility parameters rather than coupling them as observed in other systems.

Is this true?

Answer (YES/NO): YES